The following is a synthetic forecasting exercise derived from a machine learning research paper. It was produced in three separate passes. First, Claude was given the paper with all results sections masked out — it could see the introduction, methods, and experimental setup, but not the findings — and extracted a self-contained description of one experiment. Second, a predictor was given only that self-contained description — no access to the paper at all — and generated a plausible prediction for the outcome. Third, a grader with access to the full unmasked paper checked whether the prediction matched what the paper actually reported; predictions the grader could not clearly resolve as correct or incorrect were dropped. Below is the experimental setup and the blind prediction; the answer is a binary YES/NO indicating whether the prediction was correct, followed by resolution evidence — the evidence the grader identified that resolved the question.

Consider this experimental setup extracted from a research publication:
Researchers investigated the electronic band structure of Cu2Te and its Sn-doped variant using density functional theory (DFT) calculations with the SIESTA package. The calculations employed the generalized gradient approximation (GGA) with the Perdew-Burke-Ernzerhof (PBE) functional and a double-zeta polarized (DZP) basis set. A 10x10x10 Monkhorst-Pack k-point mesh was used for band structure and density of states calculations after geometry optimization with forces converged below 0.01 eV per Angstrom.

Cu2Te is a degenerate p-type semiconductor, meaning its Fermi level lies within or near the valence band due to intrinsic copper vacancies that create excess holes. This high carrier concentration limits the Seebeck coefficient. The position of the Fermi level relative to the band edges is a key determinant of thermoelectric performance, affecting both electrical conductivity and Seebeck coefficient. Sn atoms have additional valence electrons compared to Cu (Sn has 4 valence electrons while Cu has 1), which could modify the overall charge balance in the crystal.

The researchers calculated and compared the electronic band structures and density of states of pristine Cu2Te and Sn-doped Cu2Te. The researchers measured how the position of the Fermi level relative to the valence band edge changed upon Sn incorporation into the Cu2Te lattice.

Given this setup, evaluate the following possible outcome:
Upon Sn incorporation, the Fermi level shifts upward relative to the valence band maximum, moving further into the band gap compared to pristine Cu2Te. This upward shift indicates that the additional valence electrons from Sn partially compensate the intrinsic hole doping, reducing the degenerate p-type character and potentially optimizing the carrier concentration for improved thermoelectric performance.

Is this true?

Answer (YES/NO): NO